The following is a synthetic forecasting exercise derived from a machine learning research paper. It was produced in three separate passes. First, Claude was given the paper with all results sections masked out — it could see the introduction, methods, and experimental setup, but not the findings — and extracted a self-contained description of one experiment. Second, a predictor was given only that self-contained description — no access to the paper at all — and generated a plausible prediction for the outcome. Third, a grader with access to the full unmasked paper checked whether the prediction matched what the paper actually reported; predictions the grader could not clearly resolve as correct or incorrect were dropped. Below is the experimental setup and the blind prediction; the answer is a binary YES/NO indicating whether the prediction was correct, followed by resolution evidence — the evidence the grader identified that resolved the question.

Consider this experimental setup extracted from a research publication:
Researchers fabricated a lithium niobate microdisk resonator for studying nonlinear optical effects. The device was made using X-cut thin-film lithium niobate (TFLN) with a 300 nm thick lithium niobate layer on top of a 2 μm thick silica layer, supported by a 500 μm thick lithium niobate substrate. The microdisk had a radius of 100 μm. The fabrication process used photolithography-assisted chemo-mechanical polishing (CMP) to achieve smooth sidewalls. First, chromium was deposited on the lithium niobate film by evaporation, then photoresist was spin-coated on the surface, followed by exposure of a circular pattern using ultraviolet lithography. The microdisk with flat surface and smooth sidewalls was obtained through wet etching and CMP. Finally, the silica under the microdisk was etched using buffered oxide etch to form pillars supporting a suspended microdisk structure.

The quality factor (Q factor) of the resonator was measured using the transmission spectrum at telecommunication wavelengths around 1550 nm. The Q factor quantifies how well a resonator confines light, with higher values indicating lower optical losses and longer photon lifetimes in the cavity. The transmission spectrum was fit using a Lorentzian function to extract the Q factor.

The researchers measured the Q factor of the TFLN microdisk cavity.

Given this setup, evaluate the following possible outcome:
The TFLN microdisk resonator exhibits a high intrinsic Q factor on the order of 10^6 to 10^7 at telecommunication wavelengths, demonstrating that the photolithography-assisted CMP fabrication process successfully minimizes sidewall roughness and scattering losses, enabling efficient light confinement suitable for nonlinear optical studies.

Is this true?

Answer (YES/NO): NO